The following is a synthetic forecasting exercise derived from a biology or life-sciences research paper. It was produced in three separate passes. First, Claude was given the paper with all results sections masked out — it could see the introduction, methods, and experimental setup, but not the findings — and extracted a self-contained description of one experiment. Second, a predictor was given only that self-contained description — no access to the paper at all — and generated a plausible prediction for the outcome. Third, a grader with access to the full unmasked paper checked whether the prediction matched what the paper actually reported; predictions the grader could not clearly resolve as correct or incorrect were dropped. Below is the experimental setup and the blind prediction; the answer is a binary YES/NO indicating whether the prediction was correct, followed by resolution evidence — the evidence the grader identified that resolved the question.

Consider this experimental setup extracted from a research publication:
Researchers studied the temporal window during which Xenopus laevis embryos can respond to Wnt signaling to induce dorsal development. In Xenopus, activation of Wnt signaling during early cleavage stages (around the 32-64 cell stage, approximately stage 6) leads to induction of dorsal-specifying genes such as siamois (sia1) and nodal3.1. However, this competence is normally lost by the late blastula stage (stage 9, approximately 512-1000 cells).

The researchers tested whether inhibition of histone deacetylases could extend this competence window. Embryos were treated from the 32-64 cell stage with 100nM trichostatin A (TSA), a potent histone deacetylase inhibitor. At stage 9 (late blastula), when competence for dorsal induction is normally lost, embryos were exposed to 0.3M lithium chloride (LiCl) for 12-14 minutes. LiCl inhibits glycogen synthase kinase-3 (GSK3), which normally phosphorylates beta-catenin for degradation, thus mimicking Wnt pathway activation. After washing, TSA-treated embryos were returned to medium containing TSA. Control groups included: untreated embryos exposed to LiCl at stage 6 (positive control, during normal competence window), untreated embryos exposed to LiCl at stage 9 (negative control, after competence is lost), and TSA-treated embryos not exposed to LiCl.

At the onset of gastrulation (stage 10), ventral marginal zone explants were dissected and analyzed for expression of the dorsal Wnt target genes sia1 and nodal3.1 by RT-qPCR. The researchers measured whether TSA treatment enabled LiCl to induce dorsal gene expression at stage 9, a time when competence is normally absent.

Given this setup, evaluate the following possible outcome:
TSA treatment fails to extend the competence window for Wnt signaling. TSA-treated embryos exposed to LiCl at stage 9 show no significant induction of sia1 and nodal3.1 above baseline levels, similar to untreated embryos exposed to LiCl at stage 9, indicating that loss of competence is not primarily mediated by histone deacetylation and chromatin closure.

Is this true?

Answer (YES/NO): NO